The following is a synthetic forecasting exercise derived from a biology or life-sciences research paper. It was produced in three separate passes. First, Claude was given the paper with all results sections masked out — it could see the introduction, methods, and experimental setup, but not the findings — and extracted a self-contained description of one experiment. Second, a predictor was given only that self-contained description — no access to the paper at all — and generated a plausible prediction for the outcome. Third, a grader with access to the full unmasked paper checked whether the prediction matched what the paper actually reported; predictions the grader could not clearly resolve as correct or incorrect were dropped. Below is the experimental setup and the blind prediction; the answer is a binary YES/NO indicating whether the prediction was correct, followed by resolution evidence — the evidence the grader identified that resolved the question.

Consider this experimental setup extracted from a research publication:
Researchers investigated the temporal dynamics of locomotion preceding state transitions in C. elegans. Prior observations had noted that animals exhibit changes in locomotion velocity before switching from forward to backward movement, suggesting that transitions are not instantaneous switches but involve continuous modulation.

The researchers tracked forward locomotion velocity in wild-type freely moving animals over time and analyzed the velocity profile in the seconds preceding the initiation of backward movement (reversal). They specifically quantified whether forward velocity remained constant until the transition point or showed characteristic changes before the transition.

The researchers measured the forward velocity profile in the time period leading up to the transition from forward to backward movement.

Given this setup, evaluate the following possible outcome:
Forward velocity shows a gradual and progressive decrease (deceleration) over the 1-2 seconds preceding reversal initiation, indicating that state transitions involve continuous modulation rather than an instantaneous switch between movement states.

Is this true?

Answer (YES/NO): YES